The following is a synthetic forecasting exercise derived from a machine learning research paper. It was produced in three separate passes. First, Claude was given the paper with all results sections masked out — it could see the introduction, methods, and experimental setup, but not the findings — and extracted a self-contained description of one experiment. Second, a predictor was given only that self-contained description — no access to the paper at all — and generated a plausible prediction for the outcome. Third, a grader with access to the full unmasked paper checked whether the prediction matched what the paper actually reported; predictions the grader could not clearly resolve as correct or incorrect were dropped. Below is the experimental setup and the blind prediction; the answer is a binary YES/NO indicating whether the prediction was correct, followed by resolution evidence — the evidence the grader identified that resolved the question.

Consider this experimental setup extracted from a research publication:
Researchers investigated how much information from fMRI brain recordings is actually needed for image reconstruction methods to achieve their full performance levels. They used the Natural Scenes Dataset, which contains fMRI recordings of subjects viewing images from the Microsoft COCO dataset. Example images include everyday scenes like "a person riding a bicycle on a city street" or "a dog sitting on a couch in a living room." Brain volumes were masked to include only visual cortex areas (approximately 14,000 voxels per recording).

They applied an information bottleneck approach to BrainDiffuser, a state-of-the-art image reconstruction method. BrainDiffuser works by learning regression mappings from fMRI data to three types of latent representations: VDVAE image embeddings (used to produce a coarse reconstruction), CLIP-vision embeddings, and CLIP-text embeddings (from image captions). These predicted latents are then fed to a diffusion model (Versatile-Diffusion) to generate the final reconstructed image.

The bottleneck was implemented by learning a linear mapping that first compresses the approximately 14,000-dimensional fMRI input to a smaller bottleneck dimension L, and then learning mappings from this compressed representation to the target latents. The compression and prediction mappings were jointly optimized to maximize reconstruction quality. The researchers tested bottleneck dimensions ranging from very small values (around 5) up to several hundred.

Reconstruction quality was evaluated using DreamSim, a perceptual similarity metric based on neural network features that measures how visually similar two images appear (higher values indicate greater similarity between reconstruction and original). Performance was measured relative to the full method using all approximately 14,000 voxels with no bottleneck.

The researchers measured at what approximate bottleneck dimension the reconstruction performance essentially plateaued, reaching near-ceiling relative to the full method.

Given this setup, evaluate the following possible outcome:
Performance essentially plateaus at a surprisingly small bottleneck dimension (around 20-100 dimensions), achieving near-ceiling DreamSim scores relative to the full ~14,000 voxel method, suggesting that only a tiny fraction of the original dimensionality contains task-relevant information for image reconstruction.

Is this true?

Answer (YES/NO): YES